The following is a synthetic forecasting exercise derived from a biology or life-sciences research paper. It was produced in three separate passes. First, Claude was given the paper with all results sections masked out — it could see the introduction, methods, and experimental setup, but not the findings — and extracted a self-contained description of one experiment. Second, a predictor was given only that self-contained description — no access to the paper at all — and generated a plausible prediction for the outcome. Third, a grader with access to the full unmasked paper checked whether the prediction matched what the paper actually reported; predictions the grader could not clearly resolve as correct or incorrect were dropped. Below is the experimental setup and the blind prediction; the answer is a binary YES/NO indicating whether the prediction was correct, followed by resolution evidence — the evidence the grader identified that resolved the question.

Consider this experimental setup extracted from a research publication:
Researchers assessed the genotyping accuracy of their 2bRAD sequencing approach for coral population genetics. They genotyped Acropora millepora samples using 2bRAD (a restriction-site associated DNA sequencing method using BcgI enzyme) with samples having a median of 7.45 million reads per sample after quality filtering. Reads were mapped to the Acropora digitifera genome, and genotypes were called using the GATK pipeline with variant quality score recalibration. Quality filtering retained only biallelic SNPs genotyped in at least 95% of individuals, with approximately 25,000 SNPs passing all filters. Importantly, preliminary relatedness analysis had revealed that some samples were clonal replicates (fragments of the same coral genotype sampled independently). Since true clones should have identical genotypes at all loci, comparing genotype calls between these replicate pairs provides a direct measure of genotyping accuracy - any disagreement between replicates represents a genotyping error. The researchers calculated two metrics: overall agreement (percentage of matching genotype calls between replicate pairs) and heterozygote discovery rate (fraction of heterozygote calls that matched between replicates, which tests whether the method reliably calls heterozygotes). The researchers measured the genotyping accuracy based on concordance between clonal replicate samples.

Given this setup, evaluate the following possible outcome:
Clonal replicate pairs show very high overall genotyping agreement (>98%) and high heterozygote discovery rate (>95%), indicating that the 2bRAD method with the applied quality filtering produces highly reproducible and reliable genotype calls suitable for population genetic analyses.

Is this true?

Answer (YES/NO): YES